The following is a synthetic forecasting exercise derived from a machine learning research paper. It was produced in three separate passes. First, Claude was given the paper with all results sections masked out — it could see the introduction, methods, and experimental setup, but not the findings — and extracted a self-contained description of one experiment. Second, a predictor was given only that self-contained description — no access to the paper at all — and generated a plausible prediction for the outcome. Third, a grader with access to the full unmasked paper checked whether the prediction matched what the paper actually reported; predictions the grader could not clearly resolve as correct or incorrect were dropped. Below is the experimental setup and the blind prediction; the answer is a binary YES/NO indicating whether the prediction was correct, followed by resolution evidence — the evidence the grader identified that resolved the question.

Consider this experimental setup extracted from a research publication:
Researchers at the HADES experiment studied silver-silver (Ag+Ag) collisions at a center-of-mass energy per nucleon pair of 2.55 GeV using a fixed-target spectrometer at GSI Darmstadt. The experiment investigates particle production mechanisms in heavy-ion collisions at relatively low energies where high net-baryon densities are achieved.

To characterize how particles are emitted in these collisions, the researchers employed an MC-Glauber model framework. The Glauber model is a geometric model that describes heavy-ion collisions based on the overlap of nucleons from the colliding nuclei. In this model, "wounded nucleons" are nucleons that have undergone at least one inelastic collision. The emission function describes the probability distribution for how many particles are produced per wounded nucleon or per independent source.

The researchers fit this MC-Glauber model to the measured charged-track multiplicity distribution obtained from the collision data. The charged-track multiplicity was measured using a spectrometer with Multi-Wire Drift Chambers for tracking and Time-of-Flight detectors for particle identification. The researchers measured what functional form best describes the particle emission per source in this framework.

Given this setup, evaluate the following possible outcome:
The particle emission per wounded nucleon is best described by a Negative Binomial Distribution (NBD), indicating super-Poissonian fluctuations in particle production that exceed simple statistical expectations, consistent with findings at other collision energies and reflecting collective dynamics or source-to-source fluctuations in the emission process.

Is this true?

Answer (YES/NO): NO